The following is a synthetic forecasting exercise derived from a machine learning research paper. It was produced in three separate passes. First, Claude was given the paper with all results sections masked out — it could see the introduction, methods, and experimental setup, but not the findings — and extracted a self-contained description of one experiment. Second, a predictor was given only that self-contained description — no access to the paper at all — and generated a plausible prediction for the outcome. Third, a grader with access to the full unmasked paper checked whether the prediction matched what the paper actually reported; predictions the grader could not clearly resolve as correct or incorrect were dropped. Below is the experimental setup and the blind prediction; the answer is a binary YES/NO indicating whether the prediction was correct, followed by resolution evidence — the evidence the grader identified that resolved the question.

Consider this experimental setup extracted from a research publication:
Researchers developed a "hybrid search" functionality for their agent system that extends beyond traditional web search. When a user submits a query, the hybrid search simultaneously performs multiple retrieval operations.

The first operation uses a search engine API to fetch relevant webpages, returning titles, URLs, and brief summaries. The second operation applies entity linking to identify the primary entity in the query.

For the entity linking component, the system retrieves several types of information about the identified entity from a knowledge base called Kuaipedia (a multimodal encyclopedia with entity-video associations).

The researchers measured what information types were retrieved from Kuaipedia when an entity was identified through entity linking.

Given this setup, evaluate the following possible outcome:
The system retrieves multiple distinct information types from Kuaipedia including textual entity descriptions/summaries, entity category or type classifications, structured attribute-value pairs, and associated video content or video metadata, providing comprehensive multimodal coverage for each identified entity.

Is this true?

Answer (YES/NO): NO